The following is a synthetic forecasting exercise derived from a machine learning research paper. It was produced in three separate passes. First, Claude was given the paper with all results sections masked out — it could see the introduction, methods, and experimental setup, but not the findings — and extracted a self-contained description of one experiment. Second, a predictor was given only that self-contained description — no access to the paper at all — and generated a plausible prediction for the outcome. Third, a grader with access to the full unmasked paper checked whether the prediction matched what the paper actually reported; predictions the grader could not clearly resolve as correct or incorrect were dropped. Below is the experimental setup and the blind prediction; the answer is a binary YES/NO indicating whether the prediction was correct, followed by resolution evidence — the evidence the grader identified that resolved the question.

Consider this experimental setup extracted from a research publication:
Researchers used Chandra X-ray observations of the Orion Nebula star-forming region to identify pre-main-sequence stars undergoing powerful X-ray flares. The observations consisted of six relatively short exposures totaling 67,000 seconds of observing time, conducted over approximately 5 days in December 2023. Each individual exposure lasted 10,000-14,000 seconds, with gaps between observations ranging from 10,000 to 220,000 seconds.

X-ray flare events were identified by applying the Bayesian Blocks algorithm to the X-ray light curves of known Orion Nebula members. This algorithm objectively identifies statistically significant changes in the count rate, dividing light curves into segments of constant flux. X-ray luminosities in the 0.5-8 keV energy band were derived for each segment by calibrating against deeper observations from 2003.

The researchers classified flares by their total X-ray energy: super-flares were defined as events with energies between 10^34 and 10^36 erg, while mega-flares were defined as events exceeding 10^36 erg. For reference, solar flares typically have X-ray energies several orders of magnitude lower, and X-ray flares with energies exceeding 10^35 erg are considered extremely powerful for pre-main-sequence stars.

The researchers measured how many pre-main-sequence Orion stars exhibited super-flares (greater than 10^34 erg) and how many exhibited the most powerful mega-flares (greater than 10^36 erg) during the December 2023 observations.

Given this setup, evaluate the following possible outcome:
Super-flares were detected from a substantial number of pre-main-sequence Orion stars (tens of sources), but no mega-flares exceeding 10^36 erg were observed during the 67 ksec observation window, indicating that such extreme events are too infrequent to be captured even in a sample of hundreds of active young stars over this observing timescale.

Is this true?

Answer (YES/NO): NO